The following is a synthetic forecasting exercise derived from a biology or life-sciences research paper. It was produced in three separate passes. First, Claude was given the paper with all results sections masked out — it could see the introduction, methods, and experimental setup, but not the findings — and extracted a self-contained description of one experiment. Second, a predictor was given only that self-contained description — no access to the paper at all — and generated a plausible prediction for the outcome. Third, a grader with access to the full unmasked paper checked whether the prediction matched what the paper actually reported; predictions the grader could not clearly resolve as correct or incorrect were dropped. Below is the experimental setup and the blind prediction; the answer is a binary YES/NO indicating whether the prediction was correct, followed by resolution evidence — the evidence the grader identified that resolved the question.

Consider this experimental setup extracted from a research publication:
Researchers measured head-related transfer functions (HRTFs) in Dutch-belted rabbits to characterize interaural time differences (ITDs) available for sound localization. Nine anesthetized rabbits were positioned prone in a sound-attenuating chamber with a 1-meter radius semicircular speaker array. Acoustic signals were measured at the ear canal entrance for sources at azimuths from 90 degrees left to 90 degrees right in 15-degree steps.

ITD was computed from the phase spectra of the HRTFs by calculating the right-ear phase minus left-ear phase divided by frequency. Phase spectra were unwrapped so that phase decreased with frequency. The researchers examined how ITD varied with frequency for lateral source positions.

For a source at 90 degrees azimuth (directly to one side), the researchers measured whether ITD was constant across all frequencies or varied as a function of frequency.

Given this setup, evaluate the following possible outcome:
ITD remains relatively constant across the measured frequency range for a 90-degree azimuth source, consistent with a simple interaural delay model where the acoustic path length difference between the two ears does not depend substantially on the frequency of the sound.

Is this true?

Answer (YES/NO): NO